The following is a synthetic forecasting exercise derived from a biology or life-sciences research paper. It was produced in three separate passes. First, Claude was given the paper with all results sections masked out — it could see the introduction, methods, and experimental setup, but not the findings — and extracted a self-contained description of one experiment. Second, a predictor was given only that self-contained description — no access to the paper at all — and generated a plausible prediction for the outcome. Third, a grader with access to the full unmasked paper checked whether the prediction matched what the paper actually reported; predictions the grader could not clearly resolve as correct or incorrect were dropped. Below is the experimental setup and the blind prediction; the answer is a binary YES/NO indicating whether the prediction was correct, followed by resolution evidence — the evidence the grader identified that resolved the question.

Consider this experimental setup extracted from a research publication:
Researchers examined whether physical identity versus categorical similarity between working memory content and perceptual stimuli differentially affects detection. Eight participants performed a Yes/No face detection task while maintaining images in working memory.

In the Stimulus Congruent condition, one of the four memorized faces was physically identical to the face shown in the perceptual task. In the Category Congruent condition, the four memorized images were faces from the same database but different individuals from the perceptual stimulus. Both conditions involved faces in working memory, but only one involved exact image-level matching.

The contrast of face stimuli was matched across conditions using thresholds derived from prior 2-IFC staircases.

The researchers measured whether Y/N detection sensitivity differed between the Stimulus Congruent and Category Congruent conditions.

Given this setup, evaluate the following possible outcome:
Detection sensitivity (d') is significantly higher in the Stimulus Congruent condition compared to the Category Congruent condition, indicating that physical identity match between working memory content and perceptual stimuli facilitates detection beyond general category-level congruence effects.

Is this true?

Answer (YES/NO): NO